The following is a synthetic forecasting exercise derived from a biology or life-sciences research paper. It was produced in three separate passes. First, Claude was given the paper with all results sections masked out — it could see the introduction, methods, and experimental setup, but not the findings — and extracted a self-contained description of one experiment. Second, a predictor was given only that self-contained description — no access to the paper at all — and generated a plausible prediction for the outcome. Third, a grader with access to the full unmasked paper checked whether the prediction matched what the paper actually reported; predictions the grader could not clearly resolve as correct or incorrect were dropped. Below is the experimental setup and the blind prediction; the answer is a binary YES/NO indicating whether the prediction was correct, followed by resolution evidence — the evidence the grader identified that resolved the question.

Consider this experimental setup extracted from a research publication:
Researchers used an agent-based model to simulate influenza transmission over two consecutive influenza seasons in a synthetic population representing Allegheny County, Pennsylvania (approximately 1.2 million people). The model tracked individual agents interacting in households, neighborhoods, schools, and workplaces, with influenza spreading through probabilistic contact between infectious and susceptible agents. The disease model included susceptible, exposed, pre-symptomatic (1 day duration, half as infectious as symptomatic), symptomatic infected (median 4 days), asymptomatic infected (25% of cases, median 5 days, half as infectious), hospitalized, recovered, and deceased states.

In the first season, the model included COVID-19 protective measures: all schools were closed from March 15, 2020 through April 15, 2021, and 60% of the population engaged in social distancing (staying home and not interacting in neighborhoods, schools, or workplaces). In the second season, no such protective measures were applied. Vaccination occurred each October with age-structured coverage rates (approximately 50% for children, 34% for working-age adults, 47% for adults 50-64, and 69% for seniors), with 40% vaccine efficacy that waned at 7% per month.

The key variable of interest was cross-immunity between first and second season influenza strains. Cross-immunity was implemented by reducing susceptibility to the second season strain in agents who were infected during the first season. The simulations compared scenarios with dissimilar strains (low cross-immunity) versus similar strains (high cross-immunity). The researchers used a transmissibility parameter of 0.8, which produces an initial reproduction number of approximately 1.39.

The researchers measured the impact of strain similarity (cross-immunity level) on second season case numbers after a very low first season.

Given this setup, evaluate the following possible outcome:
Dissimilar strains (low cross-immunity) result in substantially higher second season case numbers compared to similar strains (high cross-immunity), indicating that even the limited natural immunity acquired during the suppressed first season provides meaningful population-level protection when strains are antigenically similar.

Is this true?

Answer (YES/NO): NO